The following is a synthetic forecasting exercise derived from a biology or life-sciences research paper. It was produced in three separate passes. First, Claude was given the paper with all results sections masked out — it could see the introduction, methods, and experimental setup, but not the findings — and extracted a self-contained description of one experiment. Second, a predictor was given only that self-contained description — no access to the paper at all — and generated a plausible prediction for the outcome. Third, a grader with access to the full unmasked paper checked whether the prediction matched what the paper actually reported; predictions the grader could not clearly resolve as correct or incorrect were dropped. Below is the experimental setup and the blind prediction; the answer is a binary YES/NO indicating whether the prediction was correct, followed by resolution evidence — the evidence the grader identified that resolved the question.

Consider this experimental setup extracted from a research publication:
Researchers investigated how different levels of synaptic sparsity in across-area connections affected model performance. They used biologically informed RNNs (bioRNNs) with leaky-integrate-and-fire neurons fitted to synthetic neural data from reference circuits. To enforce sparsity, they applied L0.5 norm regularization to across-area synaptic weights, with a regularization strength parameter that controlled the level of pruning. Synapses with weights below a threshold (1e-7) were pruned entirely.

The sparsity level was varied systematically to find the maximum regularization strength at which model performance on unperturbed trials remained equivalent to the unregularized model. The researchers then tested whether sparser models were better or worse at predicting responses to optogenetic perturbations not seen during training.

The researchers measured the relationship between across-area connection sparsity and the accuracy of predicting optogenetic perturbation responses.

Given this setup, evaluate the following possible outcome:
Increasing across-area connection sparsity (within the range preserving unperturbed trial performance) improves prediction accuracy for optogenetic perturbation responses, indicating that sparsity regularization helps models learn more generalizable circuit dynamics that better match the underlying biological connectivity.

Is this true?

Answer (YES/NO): NO